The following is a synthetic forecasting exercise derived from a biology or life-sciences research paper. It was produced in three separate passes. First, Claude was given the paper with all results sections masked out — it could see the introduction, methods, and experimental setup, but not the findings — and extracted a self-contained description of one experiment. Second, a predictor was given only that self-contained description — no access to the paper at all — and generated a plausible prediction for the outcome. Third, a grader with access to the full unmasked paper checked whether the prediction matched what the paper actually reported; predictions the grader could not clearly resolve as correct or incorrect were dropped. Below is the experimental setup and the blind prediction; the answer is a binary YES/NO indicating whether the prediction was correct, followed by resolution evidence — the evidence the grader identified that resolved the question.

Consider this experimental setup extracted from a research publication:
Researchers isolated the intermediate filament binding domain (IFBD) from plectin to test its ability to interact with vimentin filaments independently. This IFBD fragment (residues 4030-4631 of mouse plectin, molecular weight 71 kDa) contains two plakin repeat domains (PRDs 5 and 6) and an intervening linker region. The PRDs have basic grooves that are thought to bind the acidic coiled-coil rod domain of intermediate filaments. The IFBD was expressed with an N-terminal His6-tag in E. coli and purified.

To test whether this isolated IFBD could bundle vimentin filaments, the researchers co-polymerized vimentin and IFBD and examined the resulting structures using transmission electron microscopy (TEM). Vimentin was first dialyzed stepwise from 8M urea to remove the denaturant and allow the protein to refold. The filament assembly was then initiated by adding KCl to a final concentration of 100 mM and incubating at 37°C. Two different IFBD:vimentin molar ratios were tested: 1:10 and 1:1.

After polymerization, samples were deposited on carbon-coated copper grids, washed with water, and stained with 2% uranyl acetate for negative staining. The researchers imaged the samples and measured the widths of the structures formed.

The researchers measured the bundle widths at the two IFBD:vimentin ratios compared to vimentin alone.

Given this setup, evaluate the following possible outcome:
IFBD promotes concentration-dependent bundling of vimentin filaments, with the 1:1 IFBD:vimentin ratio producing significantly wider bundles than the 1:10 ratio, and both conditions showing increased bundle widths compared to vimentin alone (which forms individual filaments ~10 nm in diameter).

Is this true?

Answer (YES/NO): YES